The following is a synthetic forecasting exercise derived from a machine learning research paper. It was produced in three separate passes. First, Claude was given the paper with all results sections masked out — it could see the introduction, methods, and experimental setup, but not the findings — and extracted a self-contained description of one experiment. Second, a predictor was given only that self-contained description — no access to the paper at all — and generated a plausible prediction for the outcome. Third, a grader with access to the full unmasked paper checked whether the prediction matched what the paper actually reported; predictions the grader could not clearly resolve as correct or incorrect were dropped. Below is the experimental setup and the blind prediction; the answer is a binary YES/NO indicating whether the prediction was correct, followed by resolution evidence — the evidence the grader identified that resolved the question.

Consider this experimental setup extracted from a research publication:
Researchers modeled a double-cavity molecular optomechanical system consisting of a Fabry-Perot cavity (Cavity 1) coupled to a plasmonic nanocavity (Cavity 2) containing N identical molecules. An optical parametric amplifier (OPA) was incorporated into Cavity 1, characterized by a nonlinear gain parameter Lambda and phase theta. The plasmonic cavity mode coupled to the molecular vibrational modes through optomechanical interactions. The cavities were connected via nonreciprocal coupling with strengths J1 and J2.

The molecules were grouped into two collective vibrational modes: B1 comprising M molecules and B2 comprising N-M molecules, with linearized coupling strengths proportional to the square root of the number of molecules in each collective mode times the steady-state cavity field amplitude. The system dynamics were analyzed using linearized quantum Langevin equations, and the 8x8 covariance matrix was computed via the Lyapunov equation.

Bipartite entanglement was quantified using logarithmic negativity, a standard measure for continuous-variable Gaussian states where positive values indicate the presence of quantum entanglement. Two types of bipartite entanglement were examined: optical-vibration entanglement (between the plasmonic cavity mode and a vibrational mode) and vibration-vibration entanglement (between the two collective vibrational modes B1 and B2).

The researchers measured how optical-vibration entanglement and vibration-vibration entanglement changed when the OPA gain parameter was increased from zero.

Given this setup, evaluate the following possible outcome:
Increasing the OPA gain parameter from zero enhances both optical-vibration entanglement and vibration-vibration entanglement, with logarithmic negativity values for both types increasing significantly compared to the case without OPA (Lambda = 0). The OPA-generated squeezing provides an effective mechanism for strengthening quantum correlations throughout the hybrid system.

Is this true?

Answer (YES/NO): NO